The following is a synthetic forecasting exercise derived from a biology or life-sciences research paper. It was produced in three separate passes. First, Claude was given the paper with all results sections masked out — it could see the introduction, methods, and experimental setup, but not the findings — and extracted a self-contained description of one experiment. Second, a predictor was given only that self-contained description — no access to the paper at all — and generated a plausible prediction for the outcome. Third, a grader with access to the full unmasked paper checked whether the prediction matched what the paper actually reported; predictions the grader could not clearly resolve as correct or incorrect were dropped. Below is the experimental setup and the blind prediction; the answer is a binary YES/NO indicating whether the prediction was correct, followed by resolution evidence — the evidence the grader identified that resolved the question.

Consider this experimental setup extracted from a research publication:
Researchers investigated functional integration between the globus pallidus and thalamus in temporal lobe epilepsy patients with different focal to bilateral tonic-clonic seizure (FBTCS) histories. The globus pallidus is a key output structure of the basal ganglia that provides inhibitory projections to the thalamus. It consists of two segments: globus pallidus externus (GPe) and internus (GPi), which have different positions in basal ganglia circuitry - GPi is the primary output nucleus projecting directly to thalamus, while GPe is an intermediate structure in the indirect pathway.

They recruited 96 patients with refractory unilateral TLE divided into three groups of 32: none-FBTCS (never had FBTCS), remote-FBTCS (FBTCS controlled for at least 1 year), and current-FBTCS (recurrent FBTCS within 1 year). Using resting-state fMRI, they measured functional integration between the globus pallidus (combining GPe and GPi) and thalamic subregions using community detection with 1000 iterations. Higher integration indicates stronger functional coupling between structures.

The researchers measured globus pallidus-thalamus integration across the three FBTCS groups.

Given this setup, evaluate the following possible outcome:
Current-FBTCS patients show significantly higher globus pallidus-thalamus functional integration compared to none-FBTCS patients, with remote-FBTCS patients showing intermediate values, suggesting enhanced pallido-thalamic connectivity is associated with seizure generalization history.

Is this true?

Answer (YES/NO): NO